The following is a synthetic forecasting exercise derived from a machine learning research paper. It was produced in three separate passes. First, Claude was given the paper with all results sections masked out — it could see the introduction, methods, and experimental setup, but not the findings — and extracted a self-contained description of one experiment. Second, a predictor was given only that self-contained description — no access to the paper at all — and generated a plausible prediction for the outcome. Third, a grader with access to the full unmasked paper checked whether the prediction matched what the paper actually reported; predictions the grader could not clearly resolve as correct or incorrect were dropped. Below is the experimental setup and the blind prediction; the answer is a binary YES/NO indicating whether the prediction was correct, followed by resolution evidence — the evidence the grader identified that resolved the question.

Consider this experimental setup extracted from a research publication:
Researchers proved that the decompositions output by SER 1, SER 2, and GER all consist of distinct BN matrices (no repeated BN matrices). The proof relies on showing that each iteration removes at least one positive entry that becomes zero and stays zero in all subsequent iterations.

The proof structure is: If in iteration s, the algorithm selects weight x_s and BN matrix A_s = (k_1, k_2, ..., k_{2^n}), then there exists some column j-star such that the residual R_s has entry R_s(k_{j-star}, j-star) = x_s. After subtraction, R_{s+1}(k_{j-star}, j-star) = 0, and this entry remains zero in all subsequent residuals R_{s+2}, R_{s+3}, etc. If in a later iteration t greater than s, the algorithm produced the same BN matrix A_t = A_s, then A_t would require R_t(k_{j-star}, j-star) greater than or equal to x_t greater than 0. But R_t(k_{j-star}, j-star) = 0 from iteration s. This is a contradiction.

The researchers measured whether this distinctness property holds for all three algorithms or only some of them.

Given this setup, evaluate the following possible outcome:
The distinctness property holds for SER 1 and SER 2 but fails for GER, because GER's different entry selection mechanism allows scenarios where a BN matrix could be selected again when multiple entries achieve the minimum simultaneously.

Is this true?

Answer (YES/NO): NO